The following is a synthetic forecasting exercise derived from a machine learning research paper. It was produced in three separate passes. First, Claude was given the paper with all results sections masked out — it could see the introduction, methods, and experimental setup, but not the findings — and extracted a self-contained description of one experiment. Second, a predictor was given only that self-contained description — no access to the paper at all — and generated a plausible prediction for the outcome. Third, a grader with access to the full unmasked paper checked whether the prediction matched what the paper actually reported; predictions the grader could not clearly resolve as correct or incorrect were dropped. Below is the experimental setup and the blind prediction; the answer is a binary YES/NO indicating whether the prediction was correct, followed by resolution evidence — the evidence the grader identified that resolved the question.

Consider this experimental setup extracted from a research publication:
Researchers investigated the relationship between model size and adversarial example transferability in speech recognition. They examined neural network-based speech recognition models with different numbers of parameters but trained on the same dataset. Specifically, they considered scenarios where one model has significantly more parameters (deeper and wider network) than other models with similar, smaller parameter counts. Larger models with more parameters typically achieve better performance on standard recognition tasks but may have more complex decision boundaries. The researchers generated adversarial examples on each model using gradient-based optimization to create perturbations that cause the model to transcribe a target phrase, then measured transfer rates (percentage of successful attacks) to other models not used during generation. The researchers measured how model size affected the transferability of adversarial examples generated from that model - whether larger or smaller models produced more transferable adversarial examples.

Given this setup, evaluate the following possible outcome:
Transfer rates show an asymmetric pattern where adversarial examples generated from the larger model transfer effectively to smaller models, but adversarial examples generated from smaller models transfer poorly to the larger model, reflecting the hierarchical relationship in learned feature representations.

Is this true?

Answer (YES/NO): NO